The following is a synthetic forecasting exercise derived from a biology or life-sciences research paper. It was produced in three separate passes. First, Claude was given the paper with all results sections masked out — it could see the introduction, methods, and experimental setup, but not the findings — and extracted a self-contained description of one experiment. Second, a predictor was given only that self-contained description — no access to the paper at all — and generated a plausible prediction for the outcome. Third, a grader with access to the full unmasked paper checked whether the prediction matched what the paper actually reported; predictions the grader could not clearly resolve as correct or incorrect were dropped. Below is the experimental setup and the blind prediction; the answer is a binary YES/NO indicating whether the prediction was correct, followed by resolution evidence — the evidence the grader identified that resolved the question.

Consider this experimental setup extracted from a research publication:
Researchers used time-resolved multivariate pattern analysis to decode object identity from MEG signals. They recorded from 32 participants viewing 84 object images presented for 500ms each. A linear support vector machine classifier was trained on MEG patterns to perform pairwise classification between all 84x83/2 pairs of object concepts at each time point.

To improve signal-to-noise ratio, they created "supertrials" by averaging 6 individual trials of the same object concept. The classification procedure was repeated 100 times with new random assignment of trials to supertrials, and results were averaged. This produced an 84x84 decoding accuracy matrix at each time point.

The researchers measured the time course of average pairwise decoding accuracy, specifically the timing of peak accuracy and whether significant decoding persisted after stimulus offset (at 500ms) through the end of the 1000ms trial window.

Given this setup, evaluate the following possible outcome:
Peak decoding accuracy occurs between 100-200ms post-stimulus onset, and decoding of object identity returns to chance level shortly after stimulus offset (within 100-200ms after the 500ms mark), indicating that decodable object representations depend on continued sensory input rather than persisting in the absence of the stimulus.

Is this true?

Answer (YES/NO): NO